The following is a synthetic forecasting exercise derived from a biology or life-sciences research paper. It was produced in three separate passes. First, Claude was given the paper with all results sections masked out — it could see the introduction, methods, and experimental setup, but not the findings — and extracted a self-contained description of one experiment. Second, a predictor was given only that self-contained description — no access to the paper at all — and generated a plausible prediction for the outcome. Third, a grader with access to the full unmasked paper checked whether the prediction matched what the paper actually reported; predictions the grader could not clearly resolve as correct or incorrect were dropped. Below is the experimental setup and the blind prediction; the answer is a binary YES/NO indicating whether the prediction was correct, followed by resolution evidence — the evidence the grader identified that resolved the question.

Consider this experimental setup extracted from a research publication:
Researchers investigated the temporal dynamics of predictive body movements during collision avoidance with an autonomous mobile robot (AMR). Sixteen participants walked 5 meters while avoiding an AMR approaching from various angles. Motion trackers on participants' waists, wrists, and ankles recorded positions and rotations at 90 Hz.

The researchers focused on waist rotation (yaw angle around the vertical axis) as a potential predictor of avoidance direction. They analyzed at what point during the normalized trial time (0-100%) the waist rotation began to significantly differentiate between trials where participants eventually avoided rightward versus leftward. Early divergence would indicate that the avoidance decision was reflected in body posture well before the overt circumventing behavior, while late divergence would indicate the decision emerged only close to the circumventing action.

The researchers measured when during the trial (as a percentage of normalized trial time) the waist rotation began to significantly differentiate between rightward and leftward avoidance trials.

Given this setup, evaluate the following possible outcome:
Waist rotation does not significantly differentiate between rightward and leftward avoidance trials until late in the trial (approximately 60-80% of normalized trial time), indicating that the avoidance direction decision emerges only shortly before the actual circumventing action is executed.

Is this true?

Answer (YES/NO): NO